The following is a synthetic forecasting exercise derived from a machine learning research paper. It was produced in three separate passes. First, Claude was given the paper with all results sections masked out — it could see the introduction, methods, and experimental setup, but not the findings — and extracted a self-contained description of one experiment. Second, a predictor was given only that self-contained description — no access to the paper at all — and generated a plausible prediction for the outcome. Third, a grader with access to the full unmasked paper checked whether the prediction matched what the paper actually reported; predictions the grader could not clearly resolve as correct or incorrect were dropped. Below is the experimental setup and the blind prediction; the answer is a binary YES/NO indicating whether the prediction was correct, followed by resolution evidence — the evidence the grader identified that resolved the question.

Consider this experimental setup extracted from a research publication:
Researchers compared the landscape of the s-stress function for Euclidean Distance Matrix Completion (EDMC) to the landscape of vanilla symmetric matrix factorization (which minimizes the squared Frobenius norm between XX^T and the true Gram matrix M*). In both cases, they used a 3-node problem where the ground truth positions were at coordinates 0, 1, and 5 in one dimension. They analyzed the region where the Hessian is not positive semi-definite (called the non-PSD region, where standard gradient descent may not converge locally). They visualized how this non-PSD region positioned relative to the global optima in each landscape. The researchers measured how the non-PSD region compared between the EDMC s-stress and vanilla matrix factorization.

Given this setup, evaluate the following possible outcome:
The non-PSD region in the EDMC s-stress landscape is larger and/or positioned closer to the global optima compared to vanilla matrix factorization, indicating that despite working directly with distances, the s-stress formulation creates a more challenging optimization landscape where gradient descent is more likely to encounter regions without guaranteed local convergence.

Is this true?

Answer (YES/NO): YES